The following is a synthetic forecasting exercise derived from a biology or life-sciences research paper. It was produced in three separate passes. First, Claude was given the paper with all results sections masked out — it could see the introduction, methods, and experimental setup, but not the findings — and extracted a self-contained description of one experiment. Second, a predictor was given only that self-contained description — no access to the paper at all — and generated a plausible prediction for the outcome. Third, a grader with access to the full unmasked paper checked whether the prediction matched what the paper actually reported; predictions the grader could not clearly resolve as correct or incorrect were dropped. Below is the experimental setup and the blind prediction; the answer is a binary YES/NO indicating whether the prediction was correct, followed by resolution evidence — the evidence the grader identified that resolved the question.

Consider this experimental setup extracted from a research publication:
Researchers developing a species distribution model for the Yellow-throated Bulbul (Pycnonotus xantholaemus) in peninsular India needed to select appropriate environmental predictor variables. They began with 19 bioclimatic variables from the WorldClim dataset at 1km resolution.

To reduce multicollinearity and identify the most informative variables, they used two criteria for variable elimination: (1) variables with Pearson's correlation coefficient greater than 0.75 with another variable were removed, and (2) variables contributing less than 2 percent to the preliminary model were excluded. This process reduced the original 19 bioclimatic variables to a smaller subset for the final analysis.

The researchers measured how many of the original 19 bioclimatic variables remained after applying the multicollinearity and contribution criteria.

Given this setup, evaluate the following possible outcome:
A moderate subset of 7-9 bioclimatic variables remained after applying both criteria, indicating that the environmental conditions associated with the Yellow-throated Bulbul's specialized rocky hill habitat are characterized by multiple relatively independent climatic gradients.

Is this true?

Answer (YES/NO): NO